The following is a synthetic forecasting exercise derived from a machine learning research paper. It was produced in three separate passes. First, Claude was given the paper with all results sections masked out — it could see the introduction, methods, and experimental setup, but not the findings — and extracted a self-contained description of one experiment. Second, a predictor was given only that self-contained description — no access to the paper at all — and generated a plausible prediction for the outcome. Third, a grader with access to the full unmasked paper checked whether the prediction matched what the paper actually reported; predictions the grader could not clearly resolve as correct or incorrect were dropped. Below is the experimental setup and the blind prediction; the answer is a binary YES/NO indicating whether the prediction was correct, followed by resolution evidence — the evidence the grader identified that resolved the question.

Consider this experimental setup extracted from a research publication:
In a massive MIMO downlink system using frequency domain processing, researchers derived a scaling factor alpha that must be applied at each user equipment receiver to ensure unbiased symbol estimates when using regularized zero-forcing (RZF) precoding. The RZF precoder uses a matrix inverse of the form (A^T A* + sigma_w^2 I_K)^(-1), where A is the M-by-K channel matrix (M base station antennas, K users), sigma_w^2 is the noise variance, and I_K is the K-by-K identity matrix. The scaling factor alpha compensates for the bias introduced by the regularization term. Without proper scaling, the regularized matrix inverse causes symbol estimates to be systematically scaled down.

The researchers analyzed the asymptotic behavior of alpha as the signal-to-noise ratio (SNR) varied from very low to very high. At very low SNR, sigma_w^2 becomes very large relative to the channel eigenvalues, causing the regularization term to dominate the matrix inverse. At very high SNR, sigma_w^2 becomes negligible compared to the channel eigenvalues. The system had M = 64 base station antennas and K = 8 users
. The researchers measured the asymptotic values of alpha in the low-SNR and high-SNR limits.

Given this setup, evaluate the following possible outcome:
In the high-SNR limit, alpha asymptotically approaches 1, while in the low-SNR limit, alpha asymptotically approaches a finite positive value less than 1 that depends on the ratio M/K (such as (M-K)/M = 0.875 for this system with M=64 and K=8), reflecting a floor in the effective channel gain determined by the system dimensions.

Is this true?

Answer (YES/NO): NO